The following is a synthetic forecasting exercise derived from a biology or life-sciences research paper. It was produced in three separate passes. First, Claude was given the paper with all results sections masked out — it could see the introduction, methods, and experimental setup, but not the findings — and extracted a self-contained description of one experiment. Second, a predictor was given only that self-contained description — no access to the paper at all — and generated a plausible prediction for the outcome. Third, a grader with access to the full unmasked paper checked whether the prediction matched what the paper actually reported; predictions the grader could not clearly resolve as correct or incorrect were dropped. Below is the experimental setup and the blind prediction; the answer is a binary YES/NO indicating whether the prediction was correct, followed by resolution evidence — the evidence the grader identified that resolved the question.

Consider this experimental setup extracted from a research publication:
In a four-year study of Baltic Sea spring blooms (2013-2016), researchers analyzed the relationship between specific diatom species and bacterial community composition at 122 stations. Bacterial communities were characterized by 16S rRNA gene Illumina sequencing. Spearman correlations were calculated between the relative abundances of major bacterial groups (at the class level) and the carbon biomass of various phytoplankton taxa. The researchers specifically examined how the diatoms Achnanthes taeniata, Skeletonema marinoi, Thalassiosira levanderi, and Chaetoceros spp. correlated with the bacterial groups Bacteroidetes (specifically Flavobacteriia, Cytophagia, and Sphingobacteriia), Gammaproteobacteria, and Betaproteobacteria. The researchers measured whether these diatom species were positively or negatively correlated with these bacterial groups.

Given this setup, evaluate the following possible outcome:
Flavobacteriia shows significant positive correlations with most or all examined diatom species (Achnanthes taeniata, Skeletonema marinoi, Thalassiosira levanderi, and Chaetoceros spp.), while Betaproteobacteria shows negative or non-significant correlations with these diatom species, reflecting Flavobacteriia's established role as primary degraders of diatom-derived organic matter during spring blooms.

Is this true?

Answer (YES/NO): NO